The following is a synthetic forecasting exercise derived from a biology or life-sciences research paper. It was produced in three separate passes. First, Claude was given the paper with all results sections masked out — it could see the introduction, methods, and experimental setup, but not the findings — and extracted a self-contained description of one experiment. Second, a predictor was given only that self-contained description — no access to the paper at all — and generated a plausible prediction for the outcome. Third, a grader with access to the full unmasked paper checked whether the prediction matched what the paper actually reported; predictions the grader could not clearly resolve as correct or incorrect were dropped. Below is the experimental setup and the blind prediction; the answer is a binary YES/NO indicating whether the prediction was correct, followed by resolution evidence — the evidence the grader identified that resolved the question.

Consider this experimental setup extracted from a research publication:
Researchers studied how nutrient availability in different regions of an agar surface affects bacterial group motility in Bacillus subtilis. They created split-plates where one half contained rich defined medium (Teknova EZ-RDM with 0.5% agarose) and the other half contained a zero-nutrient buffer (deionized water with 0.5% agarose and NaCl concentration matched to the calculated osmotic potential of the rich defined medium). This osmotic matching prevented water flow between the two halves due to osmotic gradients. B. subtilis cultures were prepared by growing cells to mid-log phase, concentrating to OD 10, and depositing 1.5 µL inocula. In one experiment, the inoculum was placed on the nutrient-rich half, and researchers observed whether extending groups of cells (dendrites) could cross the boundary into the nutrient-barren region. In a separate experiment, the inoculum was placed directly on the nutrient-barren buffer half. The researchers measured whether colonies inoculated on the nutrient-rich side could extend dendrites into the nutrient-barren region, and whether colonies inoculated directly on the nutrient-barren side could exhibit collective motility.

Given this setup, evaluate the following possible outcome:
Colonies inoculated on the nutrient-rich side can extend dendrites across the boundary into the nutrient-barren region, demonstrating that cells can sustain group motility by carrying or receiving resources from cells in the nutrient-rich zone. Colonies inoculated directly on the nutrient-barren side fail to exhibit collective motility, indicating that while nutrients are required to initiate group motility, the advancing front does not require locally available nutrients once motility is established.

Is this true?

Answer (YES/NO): YES